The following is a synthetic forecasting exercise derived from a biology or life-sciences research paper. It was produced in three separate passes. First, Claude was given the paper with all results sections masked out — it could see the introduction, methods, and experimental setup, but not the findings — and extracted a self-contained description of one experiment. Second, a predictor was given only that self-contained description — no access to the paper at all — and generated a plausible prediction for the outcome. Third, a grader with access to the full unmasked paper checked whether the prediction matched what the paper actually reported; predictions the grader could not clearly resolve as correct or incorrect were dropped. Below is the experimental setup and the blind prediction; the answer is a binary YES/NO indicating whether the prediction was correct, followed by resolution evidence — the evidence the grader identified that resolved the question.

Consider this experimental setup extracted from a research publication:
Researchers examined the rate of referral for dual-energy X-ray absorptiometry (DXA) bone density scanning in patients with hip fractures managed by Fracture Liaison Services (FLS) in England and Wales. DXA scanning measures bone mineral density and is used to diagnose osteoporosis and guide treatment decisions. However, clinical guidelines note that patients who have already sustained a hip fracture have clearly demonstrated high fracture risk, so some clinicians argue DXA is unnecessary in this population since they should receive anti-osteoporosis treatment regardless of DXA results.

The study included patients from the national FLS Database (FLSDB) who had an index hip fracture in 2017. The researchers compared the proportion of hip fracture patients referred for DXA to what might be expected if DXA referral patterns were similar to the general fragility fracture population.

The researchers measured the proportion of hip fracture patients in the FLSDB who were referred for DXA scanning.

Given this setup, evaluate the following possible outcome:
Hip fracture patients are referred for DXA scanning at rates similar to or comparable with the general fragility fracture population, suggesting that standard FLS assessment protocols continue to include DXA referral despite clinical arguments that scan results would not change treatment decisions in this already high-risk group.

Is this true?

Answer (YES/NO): NO